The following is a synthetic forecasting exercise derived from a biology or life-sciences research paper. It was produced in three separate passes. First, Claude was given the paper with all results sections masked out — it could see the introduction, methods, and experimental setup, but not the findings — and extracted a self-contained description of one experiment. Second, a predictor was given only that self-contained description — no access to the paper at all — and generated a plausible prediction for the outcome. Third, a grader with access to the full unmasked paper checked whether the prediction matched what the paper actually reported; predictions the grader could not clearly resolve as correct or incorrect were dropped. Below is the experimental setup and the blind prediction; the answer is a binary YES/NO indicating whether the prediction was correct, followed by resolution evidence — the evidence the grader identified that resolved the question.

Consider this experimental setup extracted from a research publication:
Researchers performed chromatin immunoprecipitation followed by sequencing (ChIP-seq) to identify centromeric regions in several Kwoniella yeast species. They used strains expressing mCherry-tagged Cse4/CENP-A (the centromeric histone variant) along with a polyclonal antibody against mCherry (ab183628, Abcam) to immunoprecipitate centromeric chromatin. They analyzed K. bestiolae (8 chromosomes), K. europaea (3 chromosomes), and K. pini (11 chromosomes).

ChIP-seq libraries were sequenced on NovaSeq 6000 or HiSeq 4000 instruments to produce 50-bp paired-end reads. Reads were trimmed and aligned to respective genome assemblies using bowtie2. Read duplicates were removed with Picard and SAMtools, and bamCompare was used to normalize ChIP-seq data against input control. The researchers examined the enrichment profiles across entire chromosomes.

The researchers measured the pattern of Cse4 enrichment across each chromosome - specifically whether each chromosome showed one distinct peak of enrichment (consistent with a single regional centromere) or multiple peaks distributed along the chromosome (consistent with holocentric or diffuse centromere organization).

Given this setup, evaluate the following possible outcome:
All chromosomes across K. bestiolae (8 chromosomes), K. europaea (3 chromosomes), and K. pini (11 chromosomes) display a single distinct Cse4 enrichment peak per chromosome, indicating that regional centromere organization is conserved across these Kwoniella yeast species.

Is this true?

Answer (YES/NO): YES